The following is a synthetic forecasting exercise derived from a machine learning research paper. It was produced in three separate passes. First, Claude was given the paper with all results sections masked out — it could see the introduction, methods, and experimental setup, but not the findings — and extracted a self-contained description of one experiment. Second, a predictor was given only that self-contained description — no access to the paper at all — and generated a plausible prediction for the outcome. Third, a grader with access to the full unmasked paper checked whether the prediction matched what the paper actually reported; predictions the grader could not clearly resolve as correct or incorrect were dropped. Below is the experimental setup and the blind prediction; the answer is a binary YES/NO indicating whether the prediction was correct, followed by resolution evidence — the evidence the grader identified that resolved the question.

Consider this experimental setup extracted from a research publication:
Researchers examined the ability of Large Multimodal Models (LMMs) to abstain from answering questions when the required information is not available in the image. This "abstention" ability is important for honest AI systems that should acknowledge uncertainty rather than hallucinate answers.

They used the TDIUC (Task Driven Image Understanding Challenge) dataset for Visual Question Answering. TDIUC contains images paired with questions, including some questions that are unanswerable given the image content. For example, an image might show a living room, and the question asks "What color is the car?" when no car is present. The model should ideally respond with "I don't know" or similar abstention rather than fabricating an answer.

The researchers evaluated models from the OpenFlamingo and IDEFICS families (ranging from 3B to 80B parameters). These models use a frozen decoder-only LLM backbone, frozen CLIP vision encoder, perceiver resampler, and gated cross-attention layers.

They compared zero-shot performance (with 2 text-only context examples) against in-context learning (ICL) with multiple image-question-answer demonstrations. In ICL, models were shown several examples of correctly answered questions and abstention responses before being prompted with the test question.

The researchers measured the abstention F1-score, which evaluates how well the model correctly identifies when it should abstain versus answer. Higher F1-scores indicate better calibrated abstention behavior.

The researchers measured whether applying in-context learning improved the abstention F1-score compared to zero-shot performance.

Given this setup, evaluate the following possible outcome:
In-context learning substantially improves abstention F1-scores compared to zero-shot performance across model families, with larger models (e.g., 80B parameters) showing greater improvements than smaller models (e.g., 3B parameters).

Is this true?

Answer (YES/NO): NO